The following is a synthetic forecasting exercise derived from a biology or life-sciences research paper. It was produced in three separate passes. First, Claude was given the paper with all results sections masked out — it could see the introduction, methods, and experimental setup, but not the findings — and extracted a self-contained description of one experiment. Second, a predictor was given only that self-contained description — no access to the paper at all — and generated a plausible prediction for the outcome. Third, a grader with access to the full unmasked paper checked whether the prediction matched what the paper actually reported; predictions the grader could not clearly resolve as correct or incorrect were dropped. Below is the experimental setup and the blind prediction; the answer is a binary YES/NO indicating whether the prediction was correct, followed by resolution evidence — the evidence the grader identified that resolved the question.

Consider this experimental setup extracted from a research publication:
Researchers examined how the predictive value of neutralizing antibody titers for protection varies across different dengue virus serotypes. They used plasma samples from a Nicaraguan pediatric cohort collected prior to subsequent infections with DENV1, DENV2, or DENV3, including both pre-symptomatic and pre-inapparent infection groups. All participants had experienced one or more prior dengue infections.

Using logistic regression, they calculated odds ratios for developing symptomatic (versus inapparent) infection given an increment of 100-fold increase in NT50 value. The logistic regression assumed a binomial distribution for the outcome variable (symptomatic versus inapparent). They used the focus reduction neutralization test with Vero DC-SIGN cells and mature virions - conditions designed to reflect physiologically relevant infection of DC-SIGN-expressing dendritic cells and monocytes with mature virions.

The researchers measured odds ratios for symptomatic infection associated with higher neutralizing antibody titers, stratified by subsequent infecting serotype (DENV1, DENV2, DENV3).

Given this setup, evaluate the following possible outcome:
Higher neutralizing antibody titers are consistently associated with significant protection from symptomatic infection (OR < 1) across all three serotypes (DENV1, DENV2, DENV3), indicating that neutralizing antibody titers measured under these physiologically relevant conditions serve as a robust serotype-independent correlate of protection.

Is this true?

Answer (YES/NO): NO